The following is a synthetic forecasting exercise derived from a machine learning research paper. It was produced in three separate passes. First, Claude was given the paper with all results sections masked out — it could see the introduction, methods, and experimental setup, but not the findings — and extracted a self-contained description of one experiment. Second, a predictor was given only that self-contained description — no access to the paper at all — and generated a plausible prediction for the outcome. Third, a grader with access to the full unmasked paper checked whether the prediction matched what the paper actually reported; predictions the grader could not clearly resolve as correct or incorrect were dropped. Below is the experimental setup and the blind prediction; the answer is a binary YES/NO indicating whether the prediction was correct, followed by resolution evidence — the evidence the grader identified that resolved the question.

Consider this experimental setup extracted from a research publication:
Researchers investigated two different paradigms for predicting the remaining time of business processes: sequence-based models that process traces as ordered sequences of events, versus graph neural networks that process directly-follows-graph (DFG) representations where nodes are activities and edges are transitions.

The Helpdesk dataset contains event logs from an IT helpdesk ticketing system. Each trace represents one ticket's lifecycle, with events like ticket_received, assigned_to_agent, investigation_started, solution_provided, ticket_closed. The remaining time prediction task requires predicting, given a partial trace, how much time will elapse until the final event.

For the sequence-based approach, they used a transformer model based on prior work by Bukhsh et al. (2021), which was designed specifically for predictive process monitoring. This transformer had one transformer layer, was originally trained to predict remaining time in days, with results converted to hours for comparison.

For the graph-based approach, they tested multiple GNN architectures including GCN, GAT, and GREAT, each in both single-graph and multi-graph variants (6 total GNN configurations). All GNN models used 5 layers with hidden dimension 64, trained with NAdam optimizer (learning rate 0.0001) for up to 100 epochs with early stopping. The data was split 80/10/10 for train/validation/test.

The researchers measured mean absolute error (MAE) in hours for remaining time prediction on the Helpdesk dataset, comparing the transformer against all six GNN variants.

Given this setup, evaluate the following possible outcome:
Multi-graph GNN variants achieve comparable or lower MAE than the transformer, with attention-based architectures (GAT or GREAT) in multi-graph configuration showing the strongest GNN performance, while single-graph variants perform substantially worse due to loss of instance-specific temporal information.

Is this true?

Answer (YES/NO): NO